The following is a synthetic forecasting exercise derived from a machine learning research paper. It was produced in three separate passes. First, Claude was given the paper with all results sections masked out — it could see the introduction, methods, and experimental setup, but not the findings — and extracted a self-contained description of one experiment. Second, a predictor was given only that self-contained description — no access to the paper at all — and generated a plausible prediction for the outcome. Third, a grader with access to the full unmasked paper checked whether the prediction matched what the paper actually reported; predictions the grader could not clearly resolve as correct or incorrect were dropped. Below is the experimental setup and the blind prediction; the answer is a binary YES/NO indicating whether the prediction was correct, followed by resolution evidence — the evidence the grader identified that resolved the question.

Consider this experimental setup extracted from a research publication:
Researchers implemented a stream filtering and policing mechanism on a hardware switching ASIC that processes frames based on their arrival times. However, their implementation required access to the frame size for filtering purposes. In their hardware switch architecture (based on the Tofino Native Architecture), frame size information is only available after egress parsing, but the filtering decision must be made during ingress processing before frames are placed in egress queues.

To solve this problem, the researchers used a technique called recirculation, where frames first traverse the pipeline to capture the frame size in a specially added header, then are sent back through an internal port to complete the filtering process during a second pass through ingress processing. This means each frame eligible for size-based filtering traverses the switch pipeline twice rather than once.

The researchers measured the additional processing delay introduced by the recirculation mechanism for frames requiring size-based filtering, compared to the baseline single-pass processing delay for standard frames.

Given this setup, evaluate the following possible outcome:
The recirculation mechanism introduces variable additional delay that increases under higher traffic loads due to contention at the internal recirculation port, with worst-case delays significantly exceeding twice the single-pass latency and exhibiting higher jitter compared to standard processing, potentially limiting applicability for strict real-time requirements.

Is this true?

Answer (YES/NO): NO